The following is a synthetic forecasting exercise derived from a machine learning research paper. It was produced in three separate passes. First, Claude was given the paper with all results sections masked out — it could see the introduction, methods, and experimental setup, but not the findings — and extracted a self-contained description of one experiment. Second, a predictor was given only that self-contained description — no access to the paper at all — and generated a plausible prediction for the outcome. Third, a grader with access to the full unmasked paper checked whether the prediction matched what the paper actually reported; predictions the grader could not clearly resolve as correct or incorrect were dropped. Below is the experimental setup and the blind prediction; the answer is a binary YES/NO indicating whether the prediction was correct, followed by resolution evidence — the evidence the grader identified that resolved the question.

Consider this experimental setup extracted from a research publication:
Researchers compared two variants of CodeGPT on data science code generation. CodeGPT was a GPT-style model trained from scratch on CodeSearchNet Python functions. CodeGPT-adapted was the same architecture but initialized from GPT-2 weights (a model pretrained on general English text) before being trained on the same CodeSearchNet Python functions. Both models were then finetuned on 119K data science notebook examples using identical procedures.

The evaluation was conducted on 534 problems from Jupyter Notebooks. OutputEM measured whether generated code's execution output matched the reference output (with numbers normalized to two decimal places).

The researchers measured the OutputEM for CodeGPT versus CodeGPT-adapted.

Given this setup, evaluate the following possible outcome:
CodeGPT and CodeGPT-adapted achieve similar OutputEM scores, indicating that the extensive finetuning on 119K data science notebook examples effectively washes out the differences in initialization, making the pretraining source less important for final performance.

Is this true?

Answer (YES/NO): YES